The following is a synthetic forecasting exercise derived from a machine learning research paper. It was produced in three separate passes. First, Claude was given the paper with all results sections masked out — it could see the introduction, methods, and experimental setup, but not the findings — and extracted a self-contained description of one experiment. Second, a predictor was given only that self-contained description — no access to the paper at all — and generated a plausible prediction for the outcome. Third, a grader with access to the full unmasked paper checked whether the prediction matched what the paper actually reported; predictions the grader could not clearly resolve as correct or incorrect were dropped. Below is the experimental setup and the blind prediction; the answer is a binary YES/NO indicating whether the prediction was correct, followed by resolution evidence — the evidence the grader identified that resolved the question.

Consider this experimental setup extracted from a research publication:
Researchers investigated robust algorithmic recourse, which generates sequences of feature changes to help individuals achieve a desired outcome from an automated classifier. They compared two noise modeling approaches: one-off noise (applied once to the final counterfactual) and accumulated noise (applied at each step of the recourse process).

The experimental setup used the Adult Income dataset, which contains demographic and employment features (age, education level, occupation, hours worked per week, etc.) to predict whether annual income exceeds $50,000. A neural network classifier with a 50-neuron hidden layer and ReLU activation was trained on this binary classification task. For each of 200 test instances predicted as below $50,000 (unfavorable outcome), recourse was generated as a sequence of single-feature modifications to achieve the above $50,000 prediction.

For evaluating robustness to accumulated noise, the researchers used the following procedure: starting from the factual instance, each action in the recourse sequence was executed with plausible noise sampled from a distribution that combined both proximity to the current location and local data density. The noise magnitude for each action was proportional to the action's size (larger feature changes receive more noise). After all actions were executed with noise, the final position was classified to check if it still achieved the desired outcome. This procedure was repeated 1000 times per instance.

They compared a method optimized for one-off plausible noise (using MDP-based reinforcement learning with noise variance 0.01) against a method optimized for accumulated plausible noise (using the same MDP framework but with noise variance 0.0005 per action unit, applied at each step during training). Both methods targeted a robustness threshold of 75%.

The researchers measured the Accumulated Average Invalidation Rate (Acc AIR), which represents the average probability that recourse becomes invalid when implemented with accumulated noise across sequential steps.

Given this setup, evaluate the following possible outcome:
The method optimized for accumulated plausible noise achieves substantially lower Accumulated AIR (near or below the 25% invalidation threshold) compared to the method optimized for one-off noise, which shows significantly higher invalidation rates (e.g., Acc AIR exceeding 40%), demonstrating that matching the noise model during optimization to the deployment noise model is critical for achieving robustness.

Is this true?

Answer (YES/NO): NO